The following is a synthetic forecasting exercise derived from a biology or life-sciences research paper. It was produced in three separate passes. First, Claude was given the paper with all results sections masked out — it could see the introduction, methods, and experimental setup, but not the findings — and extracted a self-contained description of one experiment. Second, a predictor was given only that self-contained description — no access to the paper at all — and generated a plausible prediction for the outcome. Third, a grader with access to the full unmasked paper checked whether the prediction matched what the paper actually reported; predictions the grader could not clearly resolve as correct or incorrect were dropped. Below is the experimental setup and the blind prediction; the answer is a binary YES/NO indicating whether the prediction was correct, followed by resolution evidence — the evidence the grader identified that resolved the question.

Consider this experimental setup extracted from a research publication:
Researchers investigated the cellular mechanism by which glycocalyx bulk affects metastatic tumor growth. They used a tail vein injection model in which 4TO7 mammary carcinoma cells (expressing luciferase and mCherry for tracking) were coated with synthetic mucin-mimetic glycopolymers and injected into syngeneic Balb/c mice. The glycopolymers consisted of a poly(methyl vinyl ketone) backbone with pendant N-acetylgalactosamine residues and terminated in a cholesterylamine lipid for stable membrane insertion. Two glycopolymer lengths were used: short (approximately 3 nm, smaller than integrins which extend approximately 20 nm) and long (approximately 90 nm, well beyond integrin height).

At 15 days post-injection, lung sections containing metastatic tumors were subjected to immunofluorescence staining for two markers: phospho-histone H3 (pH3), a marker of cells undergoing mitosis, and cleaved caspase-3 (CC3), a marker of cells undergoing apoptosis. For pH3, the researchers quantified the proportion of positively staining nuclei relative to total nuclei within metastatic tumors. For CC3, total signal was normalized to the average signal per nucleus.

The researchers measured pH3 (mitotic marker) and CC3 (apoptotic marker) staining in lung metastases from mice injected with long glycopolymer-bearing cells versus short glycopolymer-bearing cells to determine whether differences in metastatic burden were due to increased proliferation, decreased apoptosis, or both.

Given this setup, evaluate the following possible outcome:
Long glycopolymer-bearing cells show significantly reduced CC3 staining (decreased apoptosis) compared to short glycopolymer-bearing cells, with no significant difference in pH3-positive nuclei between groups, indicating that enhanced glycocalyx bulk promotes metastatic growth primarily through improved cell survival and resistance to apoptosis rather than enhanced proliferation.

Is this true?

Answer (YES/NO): NO